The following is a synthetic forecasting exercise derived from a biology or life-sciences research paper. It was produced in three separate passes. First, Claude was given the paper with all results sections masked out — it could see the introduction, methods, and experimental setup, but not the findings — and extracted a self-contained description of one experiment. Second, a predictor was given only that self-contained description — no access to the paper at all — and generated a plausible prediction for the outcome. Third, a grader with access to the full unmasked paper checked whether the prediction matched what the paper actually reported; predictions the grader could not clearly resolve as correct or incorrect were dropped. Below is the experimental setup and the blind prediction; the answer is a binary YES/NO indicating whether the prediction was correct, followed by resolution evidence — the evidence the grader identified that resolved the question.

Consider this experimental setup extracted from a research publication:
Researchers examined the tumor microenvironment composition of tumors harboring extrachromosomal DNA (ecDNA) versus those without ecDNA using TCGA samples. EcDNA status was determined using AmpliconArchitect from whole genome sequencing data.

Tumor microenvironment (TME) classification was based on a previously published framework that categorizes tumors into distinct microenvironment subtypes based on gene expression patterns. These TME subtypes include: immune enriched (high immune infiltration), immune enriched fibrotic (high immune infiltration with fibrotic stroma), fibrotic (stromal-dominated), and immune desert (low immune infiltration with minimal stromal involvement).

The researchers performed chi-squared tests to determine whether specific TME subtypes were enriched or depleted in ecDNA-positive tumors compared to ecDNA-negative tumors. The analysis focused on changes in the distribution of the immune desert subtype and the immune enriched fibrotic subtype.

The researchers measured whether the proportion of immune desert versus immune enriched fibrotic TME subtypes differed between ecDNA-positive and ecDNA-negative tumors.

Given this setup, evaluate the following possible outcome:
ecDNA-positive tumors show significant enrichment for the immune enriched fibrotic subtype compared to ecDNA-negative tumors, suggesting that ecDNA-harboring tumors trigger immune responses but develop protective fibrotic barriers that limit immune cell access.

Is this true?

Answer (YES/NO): NO